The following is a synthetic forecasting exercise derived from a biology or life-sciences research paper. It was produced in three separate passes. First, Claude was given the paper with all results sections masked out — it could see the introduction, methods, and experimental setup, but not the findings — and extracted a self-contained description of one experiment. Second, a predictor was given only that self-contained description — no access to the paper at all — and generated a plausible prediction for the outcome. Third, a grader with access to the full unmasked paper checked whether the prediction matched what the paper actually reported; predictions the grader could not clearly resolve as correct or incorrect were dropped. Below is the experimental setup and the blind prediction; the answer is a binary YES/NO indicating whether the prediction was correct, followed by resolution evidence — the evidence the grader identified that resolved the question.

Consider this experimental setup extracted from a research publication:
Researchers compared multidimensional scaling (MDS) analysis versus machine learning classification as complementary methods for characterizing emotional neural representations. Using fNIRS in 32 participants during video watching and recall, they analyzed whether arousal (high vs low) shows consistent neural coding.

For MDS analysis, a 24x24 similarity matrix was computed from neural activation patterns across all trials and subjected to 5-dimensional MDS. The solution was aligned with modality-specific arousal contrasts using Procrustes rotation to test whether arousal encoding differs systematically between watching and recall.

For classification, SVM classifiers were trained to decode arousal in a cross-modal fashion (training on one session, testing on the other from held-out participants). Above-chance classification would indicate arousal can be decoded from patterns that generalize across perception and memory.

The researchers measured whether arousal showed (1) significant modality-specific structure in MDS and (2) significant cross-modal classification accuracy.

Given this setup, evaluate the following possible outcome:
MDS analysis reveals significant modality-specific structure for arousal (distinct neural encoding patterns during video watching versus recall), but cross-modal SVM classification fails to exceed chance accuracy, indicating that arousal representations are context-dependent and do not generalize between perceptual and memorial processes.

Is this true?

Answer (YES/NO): NO